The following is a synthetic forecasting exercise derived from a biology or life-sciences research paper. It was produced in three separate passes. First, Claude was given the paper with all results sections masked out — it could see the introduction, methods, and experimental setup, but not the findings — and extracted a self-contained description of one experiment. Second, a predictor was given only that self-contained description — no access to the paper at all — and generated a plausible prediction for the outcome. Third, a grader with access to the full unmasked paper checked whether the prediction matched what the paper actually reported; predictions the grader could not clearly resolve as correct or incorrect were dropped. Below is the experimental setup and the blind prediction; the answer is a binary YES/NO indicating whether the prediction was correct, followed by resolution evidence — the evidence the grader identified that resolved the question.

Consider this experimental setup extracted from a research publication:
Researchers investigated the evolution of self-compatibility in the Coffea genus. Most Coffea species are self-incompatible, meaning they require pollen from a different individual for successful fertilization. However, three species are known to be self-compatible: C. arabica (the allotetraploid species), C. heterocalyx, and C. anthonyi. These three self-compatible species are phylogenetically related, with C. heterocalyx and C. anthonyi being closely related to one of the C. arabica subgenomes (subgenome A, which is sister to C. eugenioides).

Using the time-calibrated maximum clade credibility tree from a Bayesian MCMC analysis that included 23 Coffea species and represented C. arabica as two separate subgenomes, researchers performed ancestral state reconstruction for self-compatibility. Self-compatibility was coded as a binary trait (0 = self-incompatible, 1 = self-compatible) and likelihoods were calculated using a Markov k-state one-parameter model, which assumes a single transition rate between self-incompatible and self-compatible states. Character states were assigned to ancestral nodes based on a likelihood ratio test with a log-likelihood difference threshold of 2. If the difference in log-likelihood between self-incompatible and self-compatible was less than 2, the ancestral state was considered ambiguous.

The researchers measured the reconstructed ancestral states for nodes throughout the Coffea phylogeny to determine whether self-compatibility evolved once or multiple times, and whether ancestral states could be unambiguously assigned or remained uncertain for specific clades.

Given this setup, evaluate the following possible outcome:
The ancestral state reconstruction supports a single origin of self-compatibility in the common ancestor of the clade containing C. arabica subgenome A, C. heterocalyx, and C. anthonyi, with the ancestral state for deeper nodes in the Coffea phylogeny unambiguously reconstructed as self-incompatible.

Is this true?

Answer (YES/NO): NO